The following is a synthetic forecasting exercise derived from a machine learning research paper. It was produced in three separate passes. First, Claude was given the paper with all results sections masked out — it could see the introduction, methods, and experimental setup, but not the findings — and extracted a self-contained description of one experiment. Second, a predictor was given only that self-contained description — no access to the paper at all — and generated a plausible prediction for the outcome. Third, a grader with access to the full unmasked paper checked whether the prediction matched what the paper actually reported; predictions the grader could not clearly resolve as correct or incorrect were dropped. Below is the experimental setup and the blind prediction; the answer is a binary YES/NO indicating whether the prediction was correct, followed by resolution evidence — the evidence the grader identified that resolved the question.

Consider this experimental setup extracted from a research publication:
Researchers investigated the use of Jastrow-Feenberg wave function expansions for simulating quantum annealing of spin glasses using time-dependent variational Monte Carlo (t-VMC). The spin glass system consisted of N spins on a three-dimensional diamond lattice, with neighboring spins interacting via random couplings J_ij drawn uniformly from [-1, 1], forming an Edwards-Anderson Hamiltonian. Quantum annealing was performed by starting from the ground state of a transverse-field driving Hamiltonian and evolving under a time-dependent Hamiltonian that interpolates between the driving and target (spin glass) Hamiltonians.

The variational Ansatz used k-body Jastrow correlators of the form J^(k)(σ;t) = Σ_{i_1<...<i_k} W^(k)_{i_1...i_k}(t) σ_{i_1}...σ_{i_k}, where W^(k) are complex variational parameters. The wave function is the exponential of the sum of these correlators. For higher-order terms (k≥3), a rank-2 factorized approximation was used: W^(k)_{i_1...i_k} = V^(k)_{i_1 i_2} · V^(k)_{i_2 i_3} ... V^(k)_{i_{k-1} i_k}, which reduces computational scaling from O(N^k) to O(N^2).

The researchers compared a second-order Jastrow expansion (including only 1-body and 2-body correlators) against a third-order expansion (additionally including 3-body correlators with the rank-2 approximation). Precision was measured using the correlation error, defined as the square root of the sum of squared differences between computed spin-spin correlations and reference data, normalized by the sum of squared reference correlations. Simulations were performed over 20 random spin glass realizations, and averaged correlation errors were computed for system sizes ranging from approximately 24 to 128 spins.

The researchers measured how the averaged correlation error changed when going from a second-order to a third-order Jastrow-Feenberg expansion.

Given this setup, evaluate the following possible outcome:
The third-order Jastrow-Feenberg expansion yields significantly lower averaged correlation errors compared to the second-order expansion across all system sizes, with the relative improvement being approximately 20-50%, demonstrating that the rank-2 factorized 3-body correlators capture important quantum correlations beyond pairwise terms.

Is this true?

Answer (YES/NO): NO